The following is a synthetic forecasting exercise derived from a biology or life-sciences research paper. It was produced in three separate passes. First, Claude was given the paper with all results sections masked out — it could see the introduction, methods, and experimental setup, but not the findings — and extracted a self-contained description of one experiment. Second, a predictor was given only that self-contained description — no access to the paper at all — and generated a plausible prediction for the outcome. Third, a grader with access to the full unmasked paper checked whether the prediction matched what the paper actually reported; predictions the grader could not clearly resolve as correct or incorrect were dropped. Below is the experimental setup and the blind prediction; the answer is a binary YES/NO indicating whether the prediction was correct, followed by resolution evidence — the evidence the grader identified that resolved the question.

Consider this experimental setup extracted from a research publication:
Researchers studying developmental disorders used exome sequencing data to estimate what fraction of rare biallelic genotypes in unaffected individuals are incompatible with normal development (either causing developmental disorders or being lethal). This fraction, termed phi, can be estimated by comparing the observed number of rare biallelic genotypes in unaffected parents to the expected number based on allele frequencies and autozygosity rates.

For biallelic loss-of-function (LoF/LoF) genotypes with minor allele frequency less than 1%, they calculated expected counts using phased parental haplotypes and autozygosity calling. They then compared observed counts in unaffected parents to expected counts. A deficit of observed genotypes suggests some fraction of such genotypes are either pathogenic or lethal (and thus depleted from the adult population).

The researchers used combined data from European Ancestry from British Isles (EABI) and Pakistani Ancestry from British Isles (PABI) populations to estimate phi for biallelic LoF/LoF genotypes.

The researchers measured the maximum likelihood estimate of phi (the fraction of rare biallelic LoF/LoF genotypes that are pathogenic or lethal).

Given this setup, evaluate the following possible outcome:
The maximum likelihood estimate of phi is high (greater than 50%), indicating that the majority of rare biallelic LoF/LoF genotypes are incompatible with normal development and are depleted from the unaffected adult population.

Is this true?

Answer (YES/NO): NO